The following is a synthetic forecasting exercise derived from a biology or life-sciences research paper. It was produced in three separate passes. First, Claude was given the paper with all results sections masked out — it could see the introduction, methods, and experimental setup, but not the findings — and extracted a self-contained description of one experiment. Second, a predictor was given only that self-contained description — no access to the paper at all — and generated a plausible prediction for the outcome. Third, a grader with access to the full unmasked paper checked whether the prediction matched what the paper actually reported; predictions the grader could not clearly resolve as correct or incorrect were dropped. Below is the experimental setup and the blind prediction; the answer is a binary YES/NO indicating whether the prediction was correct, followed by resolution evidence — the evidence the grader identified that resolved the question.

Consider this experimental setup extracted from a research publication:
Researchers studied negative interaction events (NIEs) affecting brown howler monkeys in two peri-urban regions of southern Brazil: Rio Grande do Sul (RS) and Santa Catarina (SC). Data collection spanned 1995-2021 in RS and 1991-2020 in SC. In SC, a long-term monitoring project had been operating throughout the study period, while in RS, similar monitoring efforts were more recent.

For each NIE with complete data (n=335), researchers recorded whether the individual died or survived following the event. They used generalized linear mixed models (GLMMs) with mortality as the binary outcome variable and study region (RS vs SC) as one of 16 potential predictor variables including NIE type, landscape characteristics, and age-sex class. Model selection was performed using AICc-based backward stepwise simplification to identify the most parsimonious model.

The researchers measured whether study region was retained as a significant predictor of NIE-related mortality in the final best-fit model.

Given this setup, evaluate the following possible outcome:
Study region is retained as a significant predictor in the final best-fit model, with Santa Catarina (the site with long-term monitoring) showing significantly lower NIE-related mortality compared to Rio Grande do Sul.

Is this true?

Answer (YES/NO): YES